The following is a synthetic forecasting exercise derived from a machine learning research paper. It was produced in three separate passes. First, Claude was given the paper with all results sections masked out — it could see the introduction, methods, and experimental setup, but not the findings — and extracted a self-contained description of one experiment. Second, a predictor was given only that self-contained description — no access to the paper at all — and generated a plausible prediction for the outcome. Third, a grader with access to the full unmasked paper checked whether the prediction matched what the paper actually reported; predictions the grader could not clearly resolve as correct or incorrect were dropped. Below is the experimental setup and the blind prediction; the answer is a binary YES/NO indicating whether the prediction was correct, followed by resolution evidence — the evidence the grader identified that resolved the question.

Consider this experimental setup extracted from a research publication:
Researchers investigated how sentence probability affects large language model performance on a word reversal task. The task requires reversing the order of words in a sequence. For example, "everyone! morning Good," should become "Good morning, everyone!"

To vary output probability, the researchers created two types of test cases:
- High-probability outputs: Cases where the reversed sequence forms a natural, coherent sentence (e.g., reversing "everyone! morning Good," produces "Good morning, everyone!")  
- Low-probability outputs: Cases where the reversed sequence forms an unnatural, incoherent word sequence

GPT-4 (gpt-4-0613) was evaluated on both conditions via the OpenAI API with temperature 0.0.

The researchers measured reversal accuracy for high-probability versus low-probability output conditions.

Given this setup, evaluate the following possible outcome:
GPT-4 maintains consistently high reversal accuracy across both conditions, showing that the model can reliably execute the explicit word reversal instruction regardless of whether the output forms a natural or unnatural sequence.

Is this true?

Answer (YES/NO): NO